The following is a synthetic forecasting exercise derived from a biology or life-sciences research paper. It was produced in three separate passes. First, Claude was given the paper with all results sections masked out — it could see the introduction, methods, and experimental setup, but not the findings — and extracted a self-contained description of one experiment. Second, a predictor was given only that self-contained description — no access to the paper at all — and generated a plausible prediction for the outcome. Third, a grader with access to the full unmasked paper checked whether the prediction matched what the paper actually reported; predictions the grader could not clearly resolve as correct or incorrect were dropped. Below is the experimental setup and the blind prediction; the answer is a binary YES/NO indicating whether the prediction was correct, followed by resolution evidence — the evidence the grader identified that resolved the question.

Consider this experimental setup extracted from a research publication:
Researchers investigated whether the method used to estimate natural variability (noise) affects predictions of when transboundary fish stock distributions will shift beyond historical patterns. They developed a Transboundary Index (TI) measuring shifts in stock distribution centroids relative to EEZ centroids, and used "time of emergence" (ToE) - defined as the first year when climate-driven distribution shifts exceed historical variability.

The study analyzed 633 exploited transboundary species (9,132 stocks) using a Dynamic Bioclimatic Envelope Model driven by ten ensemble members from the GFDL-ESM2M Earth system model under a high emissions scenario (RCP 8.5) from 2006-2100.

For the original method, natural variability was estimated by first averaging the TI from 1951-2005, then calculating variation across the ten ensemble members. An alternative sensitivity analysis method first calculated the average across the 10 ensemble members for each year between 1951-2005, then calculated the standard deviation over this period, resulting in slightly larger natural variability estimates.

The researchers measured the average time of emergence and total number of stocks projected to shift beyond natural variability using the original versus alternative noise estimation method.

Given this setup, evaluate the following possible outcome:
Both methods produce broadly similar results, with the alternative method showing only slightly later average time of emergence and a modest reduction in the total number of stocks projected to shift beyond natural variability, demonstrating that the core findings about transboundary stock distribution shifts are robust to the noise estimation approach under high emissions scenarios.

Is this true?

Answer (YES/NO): NO